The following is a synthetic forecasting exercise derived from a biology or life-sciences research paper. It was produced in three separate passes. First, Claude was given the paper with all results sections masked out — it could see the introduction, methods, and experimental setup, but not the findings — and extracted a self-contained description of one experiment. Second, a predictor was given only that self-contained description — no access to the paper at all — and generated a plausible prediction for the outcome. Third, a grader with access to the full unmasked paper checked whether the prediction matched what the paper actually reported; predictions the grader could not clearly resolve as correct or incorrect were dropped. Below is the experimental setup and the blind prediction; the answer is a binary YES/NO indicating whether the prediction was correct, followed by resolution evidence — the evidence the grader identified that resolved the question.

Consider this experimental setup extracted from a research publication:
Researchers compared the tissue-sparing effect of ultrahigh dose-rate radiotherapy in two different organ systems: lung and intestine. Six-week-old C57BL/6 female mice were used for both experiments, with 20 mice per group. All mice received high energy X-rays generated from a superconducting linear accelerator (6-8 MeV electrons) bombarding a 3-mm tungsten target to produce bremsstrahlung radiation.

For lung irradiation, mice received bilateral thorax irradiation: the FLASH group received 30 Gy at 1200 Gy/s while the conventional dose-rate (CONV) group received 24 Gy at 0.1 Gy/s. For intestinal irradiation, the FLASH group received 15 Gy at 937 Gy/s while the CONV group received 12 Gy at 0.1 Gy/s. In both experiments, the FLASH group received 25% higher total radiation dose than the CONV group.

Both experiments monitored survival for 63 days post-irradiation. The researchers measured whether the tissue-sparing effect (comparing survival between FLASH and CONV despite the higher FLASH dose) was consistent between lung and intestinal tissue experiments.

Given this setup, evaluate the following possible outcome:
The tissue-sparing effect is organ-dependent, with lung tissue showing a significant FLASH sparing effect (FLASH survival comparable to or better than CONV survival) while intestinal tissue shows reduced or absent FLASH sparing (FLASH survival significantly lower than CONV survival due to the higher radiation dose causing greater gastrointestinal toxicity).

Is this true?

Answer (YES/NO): NO